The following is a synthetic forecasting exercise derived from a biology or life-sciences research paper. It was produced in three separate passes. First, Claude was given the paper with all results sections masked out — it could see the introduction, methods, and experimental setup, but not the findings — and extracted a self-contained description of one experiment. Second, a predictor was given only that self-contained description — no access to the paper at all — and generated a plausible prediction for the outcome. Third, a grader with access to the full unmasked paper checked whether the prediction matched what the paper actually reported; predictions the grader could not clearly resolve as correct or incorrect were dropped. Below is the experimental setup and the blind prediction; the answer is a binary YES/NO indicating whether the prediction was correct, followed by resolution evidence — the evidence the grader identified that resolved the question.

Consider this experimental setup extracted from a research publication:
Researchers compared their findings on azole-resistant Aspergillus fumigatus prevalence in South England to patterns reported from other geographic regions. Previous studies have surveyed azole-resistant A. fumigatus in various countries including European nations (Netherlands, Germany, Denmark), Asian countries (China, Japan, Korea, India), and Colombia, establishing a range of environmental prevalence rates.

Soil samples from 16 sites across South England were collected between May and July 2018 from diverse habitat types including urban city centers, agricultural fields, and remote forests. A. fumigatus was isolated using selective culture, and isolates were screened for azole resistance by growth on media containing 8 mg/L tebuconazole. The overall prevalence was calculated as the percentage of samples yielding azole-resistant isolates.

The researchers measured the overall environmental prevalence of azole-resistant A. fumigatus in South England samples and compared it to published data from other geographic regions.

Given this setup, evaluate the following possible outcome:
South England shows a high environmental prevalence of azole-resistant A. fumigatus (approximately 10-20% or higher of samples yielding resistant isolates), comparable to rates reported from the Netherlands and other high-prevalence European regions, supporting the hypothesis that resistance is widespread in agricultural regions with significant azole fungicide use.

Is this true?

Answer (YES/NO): NO